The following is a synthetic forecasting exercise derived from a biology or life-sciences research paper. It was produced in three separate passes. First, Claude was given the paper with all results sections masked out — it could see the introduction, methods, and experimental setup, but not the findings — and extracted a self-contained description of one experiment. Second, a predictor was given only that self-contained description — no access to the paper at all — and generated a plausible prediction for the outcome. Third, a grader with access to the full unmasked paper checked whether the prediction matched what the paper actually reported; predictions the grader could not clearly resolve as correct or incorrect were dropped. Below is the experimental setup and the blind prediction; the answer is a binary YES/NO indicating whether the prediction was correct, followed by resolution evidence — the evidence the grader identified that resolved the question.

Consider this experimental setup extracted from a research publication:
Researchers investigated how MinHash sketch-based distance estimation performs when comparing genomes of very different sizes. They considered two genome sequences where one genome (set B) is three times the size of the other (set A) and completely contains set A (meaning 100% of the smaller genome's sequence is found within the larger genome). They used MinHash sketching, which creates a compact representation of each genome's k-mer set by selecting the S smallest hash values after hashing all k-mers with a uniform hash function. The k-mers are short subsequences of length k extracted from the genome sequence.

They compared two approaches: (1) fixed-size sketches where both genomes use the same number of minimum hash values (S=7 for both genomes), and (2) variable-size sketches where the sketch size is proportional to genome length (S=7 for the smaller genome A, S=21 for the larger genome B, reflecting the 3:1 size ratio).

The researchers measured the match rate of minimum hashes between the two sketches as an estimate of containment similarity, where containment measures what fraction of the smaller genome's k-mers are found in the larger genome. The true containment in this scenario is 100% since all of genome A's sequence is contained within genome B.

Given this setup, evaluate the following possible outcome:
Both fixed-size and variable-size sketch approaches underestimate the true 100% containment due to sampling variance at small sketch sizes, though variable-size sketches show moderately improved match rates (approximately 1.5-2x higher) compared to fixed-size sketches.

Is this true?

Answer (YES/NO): NO